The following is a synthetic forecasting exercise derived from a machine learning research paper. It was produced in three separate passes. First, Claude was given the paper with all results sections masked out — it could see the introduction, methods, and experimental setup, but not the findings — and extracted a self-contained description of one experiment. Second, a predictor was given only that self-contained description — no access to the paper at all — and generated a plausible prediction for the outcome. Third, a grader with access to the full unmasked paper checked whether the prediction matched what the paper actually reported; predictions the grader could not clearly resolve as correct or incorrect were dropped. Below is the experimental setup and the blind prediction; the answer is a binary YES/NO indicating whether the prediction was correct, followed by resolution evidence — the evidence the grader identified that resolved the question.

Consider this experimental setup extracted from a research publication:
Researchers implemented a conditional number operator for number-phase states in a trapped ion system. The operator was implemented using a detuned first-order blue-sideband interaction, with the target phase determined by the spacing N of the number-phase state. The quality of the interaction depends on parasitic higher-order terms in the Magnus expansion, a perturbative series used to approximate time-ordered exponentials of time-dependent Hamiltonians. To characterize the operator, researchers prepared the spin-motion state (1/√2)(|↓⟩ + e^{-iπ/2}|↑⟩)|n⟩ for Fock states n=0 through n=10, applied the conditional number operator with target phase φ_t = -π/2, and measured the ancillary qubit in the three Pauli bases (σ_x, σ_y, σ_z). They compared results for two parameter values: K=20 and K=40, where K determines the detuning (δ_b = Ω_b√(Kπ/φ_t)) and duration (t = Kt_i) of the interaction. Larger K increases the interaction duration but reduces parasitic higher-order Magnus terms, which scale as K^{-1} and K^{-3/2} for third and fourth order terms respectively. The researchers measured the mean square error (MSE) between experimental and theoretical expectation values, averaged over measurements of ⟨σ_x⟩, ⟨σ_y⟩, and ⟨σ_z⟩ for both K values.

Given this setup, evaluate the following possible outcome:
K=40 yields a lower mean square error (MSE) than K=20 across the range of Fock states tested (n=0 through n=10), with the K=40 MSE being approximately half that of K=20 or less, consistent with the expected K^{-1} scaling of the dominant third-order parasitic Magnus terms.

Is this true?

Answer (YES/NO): NO